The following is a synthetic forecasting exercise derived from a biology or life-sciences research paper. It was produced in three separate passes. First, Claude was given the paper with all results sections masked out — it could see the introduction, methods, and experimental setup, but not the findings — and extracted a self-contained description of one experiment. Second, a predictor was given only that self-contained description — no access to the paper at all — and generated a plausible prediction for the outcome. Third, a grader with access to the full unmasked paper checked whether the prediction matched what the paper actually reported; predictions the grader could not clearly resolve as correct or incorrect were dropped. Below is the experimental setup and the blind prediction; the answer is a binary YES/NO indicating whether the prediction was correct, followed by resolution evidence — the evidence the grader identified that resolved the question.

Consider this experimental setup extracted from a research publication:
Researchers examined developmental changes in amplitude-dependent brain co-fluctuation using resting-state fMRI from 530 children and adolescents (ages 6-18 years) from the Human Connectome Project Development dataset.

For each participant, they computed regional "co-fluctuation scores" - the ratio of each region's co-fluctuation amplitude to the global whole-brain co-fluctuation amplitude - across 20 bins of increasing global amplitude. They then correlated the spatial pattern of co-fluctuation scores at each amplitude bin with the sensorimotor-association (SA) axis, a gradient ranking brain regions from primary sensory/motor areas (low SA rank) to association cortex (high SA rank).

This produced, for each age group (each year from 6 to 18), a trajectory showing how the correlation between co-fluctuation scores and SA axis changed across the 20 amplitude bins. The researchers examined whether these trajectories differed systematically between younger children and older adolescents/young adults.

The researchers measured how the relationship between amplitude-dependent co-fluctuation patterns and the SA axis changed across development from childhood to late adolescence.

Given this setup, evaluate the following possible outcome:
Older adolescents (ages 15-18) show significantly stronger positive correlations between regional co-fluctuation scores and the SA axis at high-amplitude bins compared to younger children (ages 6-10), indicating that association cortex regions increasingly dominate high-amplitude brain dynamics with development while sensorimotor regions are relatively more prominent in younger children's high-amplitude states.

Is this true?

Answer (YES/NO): NO